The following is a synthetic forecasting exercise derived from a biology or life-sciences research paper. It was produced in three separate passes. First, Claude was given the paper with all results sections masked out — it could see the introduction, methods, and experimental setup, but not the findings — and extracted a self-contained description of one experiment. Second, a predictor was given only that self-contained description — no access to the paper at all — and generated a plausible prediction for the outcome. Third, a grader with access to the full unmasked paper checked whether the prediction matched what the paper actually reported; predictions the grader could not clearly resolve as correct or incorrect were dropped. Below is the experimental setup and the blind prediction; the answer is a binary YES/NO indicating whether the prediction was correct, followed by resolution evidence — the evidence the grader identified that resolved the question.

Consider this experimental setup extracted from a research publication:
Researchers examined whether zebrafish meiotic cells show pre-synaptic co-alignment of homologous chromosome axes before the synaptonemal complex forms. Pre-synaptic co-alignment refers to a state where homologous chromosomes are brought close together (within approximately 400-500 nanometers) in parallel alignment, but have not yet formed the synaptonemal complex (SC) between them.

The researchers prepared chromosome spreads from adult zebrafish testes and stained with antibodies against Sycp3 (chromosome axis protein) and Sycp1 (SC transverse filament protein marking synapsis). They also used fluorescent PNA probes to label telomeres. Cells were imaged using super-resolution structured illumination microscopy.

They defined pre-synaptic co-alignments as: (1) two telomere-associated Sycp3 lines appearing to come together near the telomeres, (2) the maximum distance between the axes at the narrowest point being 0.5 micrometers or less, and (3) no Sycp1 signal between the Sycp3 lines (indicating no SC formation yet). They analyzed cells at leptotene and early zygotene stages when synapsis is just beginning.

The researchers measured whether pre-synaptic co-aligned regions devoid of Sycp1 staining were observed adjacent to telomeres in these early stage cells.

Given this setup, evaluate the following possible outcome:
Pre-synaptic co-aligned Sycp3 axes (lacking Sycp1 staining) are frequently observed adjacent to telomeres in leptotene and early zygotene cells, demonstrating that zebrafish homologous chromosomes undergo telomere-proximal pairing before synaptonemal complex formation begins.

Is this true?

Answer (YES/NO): NO